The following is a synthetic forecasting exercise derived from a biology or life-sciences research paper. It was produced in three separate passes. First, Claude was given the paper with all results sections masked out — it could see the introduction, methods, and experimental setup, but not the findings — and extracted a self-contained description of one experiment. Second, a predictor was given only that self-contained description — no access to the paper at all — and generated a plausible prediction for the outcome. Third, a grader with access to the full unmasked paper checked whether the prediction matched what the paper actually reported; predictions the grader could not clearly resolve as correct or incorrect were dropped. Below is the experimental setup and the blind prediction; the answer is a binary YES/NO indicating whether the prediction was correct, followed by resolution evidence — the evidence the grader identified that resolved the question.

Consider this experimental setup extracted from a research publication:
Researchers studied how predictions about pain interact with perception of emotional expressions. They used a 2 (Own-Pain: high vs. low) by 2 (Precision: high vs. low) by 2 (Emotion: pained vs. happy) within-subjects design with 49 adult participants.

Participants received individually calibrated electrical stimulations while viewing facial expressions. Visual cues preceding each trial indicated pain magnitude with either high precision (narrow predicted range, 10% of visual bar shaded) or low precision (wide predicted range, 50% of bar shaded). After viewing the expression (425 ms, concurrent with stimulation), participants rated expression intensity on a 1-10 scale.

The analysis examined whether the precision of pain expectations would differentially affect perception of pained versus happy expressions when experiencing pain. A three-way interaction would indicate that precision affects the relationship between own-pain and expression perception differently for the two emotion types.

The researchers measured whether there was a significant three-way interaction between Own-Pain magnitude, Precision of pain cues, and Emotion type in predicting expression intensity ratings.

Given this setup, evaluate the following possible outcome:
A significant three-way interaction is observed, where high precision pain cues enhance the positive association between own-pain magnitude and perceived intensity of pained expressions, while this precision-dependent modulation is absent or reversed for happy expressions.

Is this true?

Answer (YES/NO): YES